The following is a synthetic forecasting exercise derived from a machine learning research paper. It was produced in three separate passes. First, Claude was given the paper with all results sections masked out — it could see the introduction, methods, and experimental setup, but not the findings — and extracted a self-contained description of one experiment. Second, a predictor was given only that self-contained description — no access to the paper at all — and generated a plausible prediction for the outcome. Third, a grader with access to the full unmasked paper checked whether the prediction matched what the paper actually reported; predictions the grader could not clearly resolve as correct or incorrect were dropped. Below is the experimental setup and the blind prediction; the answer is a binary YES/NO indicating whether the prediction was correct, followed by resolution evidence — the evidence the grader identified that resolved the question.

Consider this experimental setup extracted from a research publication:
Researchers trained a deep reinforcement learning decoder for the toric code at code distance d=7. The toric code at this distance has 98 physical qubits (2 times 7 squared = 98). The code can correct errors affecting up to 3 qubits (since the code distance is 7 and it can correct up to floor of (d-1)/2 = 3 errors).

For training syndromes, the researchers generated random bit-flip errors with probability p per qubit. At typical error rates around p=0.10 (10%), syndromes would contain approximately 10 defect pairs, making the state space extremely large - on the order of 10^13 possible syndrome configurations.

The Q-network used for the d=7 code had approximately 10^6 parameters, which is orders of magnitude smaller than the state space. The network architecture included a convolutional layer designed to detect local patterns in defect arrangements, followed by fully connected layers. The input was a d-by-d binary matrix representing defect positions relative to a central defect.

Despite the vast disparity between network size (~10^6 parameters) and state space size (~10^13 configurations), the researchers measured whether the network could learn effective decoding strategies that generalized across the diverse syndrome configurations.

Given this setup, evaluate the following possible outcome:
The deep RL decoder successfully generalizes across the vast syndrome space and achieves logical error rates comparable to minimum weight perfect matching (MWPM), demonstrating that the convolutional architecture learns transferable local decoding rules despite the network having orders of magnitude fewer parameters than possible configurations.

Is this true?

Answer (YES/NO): YES